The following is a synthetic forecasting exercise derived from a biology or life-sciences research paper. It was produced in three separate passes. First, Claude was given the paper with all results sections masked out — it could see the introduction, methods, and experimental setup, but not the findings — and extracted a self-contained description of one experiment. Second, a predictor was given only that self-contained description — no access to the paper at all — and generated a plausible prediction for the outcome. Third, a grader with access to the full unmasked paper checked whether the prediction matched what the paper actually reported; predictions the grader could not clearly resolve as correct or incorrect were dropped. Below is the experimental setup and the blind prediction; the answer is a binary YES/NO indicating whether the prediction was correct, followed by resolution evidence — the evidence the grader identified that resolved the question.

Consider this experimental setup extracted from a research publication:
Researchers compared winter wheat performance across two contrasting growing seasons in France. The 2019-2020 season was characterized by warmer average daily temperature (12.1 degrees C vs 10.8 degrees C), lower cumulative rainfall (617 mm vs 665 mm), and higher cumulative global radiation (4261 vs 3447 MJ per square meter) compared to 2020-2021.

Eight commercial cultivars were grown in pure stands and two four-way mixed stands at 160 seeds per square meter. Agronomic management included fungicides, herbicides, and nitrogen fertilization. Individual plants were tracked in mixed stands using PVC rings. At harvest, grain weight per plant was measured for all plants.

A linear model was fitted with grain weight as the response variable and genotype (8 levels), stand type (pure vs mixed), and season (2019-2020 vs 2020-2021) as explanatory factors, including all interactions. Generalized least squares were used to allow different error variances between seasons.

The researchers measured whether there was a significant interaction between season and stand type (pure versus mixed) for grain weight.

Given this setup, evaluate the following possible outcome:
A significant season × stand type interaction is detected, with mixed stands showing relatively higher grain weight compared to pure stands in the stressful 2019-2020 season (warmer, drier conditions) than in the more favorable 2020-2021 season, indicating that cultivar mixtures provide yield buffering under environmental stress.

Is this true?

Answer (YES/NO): NO